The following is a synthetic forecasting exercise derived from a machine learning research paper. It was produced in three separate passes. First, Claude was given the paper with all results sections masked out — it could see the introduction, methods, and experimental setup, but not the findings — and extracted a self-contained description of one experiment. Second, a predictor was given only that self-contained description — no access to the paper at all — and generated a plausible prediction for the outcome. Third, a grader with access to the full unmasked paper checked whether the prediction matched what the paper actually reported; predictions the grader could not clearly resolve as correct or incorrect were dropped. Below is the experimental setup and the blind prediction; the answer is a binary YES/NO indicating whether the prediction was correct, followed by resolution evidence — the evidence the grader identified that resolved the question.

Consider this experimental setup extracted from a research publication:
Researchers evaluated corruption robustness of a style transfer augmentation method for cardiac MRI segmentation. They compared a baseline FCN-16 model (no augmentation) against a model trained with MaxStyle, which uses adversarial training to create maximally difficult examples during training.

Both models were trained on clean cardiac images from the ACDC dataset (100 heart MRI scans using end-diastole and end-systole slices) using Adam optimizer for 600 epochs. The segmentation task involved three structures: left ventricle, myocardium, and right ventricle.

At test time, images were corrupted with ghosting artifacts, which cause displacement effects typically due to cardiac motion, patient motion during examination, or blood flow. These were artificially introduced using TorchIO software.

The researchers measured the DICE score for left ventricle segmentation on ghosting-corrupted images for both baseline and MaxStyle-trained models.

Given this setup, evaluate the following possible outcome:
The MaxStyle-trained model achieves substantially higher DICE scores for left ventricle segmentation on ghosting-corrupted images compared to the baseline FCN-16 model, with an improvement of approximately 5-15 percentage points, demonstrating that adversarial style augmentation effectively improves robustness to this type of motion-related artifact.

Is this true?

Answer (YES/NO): NO